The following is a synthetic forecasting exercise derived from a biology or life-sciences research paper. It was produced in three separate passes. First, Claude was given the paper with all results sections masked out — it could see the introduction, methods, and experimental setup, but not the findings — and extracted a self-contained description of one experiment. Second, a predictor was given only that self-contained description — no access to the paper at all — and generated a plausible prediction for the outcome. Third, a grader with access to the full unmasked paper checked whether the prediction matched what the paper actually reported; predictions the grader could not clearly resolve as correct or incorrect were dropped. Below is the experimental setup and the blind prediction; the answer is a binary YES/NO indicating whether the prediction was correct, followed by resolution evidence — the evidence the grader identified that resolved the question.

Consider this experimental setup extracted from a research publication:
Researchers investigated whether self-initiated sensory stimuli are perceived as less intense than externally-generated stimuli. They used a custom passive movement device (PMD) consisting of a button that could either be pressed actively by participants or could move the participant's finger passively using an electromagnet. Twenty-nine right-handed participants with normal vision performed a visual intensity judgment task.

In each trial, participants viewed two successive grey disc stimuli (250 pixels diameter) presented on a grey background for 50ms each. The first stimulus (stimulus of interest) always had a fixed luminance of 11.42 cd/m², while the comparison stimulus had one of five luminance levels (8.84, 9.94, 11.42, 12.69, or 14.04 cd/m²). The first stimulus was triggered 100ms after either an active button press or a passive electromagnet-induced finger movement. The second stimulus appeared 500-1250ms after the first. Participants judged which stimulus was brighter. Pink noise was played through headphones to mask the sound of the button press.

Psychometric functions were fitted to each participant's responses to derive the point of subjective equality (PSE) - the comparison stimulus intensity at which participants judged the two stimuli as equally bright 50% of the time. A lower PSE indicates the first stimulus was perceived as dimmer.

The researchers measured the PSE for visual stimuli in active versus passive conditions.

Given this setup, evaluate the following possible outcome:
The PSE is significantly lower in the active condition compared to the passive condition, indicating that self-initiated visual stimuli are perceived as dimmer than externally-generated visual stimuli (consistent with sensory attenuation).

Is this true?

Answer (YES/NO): NO